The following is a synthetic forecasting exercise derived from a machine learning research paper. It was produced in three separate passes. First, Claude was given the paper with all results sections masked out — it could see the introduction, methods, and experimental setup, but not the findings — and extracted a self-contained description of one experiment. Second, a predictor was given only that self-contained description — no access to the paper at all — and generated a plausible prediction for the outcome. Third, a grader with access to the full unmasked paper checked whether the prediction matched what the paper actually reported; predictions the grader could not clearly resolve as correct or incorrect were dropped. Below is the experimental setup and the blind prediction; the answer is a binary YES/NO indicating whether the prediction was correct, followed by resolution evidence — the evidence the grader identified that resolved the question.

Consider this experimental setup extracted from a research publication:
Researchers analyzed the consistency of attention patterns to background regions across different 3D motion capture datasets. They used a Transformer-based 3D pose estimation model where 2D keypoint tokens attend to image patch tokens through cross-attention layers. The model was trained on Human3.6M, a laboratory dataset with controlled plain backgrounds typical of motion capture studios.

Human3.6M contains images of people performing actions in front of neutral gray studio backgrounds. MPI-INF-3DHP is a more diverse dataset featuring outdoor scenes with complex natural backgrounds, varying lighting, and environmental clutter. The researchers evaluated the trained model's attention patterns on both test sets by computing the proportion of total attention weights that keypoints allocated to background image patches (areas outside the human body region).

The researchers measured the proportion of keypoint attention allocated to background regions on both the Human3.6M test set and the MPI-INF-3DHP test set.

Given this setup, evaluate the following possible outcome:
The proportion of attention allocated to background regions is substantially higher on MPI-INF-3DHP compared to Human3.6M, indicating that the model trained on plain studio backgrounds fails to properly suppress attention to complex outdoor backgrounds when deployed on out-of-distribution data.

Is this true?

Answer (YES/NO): NO